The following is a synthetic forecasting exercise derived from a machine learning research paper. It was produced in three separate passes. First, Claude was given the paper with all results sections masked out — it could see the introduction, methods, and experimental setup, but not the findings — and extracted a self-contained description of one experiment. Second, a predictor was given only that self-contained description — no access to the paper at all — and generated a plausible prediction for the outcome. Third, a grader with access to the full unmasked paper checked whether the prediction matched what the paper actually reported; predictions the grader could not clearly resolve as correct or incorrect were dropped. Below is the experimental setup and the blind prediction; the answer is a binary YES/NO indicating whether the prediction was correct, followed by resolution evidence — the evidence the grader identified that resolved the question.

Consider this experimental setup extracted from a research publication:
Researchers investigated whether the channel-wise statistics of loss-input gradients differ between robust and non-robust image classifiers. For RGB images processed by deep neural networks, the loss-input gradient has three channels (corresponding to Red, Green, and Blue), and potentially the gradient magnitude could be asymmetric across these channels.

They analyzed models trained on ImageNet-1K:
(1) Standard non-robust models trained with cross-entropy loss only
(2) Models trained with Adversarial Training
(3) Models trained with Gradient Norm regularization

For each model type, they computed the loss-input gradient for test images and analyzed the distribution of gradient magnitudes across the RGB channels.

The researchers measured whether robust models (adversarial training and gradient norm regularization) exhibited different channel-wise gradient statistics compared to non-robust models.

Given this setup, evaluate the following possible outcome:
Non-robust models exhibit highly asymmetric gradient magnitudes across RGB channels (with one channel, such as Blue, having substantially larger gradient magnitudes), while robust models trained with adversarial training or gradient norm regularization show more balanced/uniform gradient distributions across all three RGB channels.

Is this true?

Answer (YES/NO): NO